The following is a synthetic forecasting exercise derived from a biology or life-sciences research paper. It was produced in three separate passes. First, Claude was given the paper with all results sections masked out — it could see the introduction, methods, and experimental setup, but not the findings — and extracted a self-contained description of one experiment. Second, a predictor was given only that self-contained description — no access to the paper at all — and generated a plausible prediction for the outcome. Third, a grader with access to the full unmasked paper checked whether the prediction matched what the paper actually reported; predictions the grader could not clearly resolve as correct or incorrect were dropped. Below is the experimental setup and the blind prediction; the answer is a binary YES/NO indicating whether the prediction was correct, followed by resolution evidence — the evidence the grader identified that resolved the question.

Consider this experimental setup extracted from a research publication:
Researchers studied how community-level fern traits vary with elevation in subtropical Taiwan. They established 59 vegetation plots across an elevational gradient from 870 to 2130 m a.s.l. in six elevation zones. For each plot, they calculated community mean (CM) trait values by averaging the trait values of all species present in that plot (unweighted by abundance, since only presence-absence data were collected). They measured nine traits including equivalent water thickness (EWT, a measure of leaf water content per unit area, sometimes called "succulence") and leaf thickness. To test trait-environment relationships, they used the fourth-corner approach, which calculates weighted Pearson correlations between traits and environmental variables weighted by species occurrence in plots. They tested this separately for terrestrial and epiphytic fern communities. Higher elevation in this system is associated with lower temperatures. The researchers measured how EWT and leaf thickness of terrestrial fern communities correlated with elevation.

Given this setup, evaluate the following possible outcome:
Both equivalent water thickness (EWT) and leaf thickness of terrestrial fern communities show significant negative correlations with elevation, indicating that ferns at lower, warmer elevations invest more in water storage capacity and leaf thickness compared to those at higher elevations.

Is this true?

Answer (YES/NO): NO